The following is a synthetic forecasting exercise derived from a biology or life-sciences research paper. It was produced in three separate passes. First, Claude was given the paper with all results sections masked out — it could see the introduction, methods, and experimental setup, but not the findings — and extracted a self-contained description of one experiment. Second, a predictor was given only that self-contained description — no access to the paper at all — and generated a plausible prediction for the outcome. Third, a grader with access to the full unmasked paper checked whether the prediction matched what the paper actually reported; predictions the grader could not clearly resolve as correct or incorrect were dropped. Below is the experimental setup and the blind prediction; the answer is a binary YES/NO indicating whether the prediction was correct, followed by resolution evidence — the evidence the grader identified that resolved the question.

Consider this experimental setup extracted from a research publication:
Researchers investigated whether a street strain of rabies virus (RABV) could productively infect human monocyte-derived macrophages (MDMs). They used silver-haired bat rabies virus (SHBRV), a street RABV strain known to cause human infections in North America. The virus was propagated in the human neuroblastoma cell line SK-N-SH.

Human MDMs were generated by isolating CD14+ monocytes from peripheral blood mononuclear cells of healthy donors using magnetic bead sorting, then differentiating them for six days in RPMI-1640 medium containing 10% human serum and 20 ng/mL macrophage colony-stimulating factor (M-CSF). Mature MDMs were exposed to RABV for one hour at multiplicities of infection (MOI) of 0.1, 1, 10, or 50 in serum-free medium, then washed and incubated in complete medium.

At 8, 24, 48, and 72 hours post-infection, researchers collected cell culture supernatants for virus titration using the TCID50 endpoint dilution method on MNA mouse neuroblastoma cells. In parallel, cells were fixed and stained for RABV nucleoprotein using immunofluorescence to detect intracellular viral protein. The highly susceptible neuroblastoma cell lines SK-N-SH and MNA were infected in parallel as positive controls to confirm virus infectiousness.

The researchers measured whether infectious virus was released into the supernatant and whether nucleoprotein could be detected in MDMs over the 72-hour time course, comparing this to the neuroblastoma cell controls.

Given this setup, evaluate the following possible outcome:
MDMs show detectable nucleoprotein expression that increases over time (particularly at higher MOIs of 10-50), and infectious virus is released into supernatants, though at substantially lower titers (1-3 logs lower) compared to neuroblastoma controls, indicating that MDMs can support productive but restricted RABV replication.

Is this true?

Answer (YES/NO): NO